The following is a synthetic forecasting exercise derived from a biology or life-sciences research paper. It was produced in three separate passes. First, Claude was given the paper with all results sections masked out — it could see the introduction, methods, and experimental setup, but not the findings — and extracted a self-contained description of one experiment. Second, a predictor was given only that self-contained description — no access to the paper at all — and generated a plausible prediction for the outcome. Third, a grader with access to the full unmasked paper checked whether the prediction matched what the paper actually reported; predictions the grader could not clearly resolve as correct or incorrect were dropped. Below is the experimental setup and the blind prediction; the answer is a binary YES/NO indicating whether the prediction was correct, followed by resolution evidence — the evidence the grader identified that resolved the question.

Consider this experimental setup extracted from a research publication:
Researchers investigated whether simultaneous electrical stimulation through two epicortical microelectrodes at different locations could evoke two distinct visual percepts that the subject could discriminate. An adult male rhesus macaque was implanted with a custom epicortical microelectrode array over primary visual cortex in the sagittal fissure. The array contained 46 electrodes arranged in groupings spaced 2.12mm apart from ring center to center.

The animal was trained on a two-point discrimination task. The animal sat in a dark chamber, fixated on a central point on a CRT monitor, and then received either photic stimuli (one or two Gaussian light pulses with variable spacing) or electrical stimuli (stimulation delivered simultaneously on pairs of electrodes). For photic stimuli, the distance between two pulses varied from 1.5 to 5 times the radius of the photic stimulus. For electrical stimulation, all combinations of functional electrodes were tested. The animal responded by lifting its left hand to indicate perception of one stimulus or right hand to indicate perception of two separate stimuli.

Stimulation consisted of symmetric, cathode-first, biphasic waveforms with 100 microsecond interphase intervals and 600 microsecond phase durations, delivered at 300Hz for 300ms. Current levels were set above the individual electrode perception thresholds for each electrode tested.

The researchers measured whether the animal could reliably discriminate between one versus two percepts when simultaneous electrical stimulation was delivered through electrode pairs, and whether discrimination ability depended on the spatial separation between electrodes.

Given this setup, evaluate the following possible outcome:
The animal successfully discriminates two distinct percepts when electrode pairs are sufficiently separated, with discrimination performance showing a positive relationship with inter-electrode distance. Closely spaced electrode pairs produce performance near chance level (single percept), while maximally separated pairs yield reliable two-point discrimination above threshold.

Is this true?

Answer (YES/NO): NO